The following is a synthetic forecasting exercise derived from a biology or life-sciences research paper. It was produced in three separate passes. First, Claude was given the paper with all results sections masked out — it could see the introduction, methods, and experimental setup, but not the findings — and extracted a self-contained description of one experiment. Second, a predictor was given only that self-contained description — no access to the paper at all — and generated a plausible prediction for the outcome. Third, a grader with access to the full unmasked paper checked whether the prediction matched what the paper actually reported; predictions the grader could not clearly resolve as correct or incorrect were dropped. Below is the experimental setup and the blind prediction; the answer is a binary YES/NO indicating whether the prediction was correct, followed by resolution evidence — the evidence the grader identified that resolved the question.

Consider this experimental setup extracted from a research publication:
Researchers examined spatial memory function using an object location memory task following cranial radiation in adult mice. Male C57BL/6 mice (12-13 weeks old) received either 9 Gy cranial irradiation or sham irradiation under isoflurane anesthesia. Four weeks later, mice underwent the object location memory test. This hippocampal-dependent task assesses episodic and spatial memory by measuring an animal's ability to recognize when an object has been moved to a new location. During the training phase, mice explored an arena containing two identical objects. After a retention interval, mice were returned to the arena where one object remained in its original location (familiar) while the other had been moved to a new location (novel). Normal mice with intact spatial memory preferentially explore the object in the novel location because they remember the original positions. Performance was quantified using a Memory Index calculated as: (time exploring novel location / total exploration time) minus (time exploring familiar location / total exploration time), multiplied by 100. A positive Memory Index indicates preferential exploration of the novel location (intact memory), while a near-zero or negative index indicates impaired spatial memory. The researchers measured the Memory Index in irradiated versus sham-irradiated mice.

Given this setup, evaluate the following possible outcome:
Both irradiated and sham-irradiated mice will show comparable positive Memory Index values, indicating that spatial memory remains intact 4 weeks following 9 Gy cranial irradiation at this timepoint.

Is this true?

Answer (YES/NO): NO